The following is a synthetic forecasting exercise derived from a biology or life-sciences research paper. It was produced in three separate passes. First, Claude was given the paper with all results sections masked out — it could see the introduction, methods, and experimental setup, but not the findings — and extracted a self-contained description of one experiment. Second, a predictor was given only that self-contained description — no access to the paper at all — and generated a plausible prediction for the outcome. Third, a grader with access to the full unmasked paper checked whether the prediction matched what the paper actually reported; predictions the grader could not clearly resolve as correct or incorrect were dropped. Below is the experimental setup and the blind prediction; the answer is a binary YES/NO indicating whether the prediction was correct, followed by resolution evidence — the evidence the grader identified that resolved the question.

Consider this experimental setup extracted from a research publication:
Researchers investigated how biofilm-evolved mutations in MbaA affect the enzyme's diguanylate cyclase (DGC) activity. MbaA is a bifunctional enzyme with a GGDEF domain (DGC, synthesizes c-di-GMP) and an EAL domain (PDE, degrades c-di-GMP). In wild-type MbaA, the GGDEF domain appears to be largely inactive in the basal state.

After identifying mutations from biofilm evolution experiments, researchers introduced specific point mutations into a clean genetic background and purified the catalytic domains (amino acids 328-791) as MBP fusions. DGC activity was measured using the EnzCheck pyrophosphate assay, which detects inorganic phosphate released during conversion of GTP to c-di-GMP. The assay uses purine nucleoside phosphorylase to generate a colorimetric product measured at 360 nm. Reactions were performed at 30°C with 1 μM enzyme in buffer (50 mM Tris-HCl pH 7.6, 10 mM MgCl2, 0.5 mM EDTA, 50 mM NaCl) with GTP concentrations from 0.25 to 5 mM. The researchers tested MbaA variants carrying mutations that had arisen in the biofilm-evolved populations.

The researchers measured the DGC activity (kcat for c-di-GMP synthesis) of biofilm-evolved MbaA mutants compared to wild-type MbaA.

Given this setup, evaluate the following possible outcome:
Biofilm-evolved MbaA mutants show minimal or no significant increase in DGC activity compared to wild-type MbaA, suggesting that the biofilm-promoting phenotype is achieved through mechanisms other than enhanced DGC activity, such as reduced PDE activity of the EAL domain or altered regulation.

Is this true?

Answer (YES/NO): NO